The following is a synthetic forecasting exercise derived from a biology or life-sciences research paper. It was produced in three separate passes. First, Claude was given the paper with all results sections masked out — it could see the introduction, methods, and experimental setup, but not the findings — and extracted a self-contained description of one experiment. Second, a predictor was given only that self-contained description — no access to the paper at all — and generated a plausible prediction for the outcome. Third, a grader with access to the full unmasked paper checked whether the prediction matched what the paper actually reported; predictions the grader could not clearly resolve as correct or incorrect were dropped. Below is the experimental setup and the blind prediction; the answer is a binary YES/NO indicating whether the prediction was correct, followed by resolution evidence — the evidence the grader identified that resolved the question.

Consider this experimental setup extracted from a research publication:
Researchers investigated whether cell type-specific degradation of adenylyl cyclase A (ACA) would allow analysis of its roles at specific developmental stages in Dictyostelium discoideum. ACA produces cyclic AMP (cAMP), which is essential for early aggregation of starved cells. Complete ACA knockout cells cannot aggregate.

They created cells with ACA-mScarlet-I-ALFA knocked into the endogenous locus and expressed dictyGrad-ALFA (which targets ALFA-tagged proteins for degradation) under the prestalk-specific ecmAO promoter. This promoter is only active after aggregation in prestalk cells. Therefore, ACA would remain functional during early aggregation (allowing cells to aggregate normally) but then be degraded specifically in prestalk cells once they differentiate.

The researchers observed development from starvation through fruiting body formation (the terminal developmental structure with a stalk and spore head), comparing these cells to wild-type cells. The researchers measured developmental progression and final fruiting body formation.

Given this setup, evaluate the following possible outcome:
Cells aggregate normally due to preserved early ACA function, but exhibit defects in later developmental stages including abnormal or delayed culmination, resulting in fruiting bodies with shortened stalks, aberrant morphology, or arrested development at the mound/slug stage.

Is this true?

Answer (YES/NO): NO